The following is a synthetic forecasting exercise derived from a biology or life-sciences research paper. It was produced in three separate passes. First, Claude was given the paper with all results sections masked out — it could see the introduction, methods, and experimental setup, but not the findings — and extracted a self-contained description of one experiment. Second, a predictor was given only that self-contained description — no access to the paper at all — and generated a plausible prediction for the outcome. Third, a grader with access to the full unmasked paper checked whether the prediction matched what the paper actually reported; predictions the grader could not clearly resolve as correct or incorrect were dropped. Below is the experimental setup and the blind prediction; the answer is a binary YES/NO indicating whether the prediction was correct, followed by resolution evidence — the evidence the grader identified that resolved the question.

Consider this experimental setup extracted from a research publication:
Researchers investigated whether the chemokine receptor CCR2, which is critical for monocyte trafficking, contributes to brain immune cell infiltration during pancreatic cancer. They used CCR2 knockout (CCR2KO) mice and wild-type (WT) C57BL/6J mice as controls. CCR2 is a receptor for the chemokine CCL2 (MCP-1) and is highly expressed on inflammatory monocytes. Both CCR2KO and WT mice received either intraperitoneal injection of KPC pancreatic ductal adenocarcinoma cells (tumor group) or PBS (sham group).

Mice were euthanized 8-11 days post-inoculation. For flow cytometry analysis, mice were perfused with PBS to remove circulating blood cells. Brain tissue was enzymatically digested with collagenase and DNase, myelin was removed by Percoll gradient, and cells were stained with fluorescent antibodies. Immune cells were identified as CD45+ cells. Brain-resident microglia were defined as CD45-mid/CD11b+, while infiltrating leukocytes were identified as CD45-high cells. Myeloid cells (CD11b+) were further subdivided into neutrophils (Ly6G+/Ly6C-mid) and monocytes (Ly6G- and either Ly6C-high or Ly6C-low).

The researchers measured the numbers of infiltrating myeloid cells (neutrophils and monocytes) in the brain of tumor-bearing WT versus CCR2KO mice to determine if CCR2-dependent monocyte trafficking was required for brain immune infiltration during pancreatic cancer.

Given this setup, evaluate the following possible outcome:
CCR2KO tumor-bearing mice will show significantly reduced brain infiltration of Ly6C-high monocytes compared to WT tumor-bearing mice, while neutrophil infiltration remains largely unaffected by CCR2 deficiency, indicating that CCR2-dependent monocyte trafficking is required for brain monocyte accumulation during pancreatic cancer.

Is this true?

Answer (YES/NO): NO